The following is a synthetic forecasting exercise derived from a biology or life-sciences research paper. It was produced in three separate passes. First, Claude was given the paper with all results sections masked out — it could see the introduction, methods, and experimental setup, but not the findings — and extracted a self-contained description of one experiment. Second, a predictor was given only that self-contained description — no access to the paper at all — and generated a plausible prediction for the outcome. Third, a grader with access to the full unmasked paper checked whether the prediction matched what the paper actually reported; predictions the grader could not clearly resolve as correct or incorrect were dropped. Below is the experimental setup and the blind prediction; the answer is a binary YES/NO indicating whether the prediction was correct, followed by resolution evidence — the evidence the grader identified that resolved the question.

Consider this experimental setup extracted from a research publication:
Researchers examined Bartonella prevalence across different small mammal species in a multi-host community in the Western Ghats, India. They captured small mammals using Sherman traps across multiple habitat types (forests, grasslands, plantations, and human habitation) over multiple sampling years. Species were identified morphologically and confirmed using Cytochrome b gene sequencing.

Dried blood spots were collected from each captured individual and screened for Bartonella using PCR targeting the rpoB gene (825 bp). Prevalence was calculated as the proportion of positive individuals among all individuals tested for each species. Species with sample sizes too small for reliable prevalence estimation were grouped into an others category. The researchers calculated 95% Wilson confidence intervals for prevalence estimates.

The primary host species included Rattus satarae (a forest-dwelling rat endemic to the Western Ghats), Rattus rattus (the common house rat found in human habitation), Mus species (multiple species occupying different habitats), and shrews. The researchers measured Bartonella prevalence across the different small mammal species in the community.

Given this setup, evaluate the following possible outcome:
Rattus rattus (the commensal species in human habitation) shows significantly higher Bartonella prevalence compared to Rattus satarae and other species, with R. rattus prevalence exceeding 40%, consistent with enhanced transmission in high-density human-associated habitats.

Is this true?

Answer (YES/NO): NO